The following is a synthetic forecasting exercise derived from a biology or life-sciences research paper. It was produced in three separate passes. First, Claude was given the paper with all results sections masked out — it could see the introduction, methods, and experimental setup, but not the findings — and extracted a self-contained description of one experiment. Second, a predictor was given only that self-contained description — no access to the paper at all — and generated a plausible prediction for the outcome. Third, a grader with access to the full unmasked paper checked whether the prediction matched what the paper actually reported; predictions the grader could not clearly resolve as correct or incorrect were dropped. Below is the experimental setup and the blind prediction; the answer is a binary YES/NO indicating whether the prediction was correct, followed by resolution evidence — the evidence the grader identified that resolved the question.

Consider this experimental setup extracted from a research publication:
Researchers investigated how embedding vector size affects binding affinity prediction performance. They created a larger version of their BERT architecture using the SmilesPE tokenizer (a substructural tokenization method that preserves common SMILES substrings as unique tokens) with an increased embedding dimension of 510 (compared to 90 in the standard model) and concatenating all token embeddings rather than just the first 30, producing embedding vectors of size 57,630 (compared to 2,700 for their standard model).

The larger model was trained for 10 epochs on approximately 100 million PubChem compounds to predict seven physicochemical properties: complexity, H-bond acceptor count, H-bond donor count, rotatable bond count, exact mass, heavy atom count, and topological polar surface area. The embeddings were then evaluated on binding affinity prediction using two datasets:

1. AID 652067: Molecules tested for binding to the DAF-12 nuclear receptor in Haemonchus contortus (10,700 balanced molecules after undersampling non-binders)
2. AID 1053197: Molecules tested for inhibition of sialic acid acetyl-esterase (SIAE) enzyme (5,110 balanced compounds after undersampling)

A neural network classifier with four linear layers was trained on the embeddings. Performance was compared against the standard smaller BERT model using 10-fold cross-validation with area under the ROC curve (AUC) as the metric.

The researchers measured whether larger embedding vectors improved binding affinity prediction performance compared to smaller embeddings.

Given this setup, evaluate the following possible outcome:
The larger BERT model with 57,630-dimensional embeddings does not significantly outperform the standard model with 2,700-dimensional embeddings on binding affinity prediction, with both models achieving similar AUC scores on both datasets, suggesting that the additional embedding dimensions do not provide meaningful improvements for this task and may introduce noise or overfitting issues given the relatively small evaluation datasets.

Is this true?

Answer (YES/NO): YES